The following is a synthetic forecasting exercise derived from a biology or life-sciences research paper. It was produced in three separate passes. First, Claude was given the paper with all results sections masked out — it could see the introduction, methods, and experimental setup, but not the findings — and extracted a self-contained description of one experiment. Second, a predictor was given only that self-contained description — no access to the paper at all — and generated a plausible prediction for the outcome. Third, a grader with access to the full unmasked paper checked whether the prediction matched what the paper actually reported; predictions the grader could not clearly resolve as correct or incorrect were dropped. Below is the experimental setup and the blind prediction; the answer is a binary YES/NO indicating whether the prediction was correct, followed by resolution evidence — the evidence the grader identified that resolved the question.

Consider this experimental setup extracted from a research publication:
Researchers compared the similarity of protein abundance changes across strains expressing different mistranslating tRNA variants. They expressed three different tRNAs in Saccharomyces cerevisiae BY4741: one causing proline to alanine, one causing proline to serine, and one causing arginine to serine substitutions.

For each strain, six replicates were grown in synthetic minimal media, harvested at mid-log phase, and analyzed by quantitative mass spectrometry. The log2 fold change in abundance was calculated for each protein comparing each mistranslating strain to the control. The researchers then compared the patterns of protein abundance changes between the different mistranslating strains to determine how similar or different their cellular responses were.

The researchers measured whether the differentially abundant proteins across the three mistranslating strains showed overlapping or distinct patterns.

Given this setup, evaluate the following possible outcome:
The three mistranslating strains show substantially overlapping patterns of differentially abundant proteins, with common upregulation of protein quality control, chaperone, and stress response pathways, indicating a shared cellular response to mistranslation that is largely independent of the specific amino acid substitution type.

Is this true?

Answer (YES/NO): YES